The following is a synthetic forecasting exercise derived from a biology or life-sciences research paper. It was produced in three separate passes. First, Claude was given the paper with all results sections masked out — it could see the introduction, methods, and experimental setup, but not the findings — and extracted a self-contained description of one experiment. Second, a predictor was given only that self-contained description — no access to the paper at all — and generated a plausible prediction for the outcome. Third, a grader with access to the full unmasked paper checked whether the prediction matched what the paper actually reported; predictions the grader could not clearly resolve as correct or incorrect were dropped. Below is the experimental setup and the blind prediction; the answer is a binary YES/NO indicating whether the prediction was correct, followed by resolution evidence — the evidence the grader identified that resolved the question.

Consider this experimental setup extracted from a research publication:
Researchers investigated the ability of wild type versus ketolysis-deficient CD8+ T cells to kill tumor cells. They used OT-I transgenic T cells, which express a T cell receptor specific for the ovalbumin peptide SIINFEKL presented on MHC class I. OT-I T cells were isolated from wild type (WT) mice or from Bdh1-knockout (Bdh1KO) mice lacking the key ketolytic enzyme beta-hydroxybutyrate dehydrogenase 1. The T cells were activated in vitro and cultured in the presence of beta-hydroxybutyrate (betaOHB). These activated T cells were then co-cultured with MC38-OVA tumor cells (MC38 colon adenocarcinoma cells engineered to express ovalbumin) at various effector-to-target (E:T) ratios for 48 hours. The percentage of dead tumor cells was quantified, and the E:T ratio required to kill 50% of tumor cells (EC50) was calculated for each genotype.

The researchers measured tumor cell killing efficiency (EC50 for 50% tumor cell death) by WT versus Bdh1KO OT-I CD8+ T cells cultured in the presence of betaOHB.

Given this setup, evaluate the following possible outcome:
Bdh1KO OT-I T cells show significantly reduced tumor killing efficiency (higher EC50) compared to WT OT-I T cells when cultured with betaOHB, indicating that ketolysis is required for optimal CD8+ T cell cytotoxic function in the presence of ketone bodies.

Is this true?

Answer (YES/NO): YES